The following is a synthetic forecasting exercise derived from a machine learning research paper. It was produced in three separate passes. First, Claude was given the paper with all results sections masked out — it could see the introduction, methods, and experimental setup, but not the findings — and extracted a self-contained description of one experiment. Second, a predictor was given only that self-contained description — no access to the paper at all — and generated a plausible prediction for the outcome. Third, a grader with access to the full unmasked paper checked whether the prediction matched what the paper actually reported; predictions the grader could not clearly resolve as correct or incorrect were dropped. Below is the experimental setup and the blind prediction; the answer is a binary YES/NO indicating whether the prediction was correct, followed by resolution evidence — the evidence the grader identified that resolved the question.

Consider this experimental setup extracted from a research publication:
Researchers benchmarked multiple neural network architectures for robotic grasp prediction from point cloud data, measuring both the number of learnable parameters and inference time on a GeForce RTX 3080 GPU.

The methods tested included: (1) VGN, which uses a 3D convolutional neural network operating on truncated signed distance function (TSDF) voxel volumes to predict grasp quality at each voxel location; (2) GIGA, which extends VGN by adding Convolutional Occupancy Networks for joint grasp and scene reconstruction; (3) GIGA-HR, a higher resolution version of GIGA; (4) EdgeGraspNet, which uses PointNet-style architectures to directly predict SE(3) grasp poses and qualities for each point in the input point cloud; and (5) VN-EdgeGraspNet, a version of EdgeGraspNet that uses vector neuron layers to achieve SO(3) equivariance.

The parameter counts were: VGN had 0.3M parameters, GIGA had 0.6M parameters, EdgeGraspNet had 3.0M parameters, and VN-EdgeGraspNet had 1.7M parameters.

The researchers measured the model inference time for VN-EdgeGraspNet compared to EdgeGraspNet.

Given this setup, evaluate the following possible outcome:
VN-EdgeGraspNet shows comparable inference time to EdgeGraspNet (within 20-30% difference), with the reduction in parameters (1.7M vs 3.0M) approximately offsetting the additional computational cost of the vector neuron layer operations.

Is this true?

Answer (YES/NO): NO